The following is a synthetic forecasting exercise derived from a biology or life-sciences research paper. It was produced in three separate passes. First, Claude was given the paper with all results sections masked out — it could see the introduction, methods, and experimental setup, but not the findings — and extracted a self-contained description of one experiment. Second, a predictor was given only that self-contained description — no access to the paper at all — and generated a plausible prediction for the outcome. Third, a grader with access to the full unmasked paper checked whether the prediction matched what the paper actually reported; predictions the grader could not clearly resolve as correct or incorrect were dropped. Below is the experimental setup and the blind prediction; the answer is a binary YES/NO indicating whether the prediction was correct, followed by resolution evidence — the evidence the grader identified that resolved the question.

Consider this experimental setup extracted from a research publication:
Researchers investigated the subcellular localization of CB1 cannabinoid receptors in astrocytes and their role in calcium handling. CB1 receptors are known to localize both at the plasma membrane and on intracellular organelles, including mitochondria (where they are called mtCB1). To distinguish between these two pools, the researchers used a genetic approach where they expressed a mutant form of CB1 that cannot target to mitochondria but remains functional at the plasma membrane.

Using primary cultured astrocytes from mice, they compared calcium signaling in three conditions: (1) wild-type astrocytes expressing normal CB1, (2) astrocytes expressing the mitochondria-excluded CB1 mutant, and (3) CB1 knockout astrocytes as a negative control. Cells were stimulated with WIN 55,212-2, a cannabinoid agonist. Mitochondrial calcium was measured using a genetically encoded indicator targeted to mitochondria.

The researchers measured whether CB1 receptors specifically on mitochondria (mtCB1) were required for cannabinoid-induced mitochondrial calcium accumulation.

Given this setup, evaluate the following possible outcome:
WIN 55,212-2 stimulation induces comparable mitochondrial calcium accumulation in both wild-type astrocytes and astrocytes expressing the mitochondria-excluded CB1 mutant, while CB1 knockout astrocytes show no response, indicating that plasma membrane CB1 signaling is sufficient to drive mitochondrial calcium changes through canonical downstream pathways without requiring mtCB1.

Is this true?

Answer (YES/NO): NO